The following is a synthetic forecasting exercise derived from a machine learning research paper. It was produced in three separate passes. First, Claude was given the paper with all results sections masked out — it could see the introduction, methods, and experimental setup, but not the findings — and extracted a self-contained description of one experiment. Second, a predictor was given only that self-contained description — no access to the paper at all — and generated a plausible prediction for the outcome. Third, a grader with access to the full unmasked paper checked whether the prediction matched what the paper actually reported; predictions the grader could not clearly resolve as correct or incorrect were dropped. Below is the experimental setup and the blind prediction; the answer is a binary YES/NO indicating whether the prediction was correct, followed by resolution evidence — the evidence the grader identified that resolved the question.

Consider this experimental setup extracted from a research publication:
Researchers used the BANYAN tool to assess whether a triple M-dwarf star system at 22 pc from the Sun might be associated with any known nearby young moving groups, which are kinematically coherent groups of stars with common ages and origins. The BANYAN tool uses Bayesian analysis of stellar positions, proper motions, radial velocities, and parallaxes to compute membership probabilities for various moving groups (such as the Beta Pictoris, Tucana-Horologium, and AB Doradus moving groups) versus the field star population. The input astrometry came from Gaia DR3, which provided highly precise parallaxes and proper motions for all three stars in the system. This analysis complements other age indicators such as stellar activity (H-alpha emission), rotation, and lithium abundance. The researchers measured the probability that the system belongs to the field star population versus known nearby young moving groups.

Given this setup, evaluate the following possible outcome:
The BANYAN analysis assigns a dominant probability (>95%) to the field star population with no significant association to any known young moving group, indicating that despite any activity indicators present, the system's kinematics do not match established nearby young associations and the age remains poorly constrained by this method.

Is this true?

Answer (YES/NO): NO